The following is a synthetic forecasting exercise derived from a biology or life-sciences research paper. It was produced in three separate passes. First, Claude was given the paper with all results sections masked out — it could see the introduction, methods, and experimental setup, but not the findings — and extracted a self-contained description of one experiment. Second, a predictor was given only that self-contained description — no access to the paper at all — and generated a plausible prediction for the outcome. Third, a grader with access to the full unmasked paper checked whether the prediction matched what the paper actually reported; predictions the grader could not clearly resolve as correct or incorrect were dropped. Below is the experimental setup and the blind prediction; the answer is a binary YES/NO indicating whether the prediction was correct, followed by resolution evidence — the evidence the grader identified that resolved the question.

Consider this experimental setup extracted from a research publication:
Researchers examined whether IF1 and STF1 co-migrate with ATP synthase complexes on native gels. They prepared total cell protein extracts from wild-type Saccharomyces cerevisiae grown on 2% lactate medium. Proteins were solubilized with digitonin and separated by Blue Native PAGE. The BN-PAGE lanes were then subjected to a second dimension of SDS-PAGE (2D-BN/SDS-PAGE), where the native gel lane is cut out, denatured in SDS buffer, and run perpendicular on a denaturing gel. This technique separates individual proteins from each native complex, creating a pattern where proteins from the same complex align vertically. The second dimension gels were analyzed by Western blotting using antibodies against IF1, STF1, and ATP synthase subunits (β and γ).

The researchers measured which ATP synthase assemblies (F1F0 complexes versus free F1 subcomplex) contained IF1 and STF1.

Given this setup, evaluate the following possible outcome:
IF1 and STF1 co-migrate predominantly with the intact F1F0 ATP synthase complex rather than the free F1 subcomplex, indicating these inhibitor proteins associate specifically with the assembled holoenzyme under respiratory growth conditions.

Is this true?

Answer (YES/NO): NO